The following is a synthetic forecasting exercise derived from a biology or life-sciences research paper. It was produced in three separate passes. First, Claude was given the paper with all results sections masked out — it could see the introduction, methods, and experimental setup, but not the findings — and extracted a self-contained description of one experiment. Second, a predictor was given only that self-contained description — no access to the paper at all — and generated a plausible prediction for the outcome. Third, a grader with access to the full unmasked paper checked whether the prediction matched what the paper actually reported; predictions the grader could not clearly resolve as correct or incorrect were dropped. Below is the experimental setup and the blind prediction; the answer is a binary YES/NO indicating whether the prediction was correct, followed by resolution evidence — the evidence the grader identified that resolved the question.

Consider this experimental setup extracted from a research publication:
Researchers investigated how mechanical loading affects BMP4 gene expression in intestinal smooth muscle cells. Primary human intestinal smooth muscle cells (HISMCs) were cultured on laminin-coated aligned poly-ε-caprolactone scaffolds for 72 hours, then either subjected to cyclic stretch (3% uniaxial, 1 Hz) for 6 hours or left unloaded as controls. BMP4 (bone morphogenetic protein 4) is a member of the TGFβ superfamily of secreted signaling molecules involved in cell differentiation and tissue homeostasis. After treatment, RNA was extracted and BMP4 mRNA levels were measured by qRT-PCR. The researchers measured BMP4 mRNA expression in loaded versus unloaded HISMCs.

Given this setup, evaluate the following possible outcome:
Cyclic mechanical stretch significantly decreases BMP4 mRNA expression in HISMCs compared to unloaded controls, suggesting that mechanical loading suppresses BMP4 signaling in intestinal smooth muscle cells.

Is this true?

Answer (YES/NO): YES